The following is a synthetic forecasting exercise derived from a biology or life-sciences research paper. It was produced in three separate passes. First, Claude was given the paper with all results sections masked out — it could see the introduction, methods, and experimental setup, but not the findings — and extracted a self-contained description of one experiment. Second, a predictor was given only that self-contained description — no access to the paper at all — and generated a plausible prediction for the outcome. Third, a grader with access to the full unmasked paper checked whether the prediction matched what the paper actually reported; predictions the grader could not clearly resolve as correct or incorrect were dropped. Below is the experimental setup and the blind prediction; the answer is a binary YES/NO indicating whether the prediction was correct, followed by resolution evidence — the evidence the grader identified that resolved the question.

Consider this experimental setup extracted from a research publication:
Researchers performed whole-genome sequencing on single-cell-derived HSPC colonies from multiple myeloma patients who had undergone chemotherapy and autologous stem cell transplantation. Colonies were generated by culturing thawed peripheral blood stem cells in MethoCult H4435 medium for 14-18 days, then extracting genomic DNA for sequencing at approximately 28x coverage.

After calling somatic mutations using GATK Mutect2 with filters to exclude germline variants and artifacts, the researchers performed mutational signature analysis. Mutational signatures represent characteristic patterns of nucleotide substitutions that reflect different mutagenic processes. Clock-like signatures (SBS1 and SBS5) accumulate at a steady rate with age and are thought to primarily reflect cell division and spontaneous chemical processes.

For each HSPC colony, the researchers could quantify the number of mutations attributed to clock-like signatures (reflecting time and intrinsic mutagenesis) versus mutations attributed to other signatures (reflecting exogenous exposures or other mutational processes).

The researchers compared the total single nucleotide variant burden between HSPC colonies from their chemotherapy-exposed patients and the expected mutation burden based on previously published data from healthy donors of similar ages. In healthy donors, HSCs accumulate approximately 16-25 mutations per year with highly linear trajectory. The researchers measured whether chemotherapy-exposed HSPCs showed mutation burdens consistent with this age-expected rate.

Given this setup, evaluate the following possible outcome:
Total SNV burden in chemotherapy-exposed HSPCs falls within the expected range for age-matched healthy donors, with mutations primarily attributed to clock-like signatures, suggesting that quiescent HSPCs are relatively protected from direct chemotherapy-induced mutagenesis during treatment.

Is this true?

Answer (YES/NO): NO